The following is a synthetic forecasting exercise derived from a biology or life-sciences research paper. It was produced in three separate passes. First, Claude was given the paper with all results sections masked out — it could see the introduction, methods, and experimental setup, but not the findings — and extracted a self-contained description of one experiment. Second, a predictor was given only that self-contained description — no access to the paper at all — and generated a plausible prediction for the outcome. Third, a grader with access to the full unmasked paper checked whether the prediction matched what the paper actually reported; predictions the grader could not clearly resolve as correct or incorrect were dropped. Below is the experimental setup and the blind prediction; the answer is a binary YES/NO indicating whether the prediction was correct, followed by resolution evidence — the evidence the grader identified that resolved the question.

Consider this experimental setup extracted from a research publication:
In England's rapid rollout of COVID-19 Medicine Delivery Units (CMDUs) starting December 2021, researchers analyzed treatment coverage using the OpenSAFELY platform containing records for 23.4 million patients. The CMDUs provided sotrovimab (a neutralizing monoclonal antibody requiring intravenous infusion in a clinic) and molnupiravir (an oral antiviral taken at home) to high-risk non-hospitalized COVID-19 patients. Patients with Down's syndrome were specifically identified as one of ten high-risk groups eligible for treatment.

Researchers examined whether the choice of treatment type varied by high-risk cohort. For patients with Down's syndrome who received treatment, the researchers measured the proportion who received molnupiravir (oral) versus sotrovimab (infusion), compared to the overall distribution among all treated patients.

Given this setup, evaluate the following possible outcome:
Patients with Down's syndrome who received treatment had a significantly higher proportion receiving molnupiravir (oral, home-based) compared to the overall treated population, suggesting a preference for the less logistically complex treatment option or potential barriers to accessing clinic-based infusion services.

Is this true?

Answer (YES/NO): YES